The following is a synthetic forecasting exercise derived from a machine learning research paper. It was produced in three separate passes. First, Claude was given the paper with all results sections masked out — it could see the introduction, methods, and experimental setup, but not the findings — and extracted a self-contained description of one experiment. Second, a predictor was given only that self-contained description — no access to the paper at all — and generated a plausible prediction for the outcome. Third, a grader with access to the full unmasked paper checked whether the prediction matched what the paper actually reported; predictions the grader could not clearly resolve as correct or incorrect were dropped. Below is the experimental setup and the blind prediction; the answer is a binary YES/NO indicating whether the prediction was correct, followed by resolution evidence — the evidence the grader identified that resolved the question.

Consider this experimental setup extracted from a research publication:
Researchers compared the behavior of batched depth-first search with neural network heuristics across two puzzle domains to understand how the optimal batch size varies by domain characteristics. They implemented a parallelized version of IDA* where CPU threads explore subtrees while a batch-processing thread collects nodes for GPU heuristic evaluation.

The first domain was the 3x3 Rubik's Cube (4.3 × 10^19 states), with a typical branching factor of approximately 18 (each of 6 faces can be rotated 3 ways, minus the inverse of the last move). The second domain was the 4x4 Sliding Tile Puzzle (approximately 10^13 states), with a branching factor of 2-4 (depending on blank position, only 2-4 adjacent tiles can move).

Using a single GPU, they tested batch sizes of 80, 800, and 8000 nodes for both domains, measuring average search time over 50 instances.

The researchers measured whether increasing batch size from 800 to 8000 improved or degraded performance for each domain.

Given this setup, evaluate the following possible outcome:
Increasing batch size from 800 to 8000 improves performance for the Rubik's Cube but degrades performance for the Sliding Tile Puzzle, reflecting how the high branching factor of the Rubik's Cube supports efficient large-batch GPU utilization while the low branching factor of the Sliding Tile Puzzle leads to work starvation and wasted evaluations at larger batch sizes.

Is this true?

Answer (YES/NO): YES